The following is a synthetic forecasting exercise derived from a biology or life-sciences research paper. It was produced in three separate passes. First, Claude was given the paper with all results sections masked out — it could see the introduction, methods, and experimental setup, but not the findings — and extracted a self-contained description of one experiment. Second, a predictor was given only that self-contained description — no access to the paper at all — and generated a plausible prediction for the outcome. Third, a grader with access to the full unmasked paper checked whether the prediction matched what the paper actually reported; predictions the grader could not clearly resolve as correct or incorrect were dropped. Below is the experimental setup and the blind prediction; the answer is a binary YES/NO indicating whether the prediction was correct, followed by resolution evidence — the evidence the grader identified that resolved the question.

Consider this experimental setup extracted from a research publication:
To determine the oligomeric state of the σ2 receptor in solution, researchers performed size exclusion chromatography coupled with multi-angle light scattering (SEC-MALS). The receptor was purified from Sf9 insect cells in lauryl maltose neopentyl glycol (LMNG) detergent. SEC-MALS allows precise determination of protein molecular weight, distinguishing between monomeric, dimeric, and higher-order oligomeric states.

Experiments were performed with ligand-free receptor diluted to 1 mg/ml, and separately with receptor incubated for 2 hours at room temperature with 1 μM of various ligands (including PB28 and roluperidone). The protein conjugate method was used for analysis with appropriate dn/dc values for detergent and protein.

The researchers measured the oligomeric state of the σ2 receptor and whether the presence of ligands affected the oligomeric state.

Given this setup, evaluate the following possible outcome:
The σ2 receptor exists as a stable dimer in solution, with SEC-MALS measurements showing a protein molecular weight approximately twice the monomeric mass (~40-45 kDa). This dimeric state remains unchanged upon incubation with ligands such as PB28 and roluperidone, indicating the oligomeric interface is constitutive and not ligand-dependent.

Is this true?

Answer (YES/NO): YES